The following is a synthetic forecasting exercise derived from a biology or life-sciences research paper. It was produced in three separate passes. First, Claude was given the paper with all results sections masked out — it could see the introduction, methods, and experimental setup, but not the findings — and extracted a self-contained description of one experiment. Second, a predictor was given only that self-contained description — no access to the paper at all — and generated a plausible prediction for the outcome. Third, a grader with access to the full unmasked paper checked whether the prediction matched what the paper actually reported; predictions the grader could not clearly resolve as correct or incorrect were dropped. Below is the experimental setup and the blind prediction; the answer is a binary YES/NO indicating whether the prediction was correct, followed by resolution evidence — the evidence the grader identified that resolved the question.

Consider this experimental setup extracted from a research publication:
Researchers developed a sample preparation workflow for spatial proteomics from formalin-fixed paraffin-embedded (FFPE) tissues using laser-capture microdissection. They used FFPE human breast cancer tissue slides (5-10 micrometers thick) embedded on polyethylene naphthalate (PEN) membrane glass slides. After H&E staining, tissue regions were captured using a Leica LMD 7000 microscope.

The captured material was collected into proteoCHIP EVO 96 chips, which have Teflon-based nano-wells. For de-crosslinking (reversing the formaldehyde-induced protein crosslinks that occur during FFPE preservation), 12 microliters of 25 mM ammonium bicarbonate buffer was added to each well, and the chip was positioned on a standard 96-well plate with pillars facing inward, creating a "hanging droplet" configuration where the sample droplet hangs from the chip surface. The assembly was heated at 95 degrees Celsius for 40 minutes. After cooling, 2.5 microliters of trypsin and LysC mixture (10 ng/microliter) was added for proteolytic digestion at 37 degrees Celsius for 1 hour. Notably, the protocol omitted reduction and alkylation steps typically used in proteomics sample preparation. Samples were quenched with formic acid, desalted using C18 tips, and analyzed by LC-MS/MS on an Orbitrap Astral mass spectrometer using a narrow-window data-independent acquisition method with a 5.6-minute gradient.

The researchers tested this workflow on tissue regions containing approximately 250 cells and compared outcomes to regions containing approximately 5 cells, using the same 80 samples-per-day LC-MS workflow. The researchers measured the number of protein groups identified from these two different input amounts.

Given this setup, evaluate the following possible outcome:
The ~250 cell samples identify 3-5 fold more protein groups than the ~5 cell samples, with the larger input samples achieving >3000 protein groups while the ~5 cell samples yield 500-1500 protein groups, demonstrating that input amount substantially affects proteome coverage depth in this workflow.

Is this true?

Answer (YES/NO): NO